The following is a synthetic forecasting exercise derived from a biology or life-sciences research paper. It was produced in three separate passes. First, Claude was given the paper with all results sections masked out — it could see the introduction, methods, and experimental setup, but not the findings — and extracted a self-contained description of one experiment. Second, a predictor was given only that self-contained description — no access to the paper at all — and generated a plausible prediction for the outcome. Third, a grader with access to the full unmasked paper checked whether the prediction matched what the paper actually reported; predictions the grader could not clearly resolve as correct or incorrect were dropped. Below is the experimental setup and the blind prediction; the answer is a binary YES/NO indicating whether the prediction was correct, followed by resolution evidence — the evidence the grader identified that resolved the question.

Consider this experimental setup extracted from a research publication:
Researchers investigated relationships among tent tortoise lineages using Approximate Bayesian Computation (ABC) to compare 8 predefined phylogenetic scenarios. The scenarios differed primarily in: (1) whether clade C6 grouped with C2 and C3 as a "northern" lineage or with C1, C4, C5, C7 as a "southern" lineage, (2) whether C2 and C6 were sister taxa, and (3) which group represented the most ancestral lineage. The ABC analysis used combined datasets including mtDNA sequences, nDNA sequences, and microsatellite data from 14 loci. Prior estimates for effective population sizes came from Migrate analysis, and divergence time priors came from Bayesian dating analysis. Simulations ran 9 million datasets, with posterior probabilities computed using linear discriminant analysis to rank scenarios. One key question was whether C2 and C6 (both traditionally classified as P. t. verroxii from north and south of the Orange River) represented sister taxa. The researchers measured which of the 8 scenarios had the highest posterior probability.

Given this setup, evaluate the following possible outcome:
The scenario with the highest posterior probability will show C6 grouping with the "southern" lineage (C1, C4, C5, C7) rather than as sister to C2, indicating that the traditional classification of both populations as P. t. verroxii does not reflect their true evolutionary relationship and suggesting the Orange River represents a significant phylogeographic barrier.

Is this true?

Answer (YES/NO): NO